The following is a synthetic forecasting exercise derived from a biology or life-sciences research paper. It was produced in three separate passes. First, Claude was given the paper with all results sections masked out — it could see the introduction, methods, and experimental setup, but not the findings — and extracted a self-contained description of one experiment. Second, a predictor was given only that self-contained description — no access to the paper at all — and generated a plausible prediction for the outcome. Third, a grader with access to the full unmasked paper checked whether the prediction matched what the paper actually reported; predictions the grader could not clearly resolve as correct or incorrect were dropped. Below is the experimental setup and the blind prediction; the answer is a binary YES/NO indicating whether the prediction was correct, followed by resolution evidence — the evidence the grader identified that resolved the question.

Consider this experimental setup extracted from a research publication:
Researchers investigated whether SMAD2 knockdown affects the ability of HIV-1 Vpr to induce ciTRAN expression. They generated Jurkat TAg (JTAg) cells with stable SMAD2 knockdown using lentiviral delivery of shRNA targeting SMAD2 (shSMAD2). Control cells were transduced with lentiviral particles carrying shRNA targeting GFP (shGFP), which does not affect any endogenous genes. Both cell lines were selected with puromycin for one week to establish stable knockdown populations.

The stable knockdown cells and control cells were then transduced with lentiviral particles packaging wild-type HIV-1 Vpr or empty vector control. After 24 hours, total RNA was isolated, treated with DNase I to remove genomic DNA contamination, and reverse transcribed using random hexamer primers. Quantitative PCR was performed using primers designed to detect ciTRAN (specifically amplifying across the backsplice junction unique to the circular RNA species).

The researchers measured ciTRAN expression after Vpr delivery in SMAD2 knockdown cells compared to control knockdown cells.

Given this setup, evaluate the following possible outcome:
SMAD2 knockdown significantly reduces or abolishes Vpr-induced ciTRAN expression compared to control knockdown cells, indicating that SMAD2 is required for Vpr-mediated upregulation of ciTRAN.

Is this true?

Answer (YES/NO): YES